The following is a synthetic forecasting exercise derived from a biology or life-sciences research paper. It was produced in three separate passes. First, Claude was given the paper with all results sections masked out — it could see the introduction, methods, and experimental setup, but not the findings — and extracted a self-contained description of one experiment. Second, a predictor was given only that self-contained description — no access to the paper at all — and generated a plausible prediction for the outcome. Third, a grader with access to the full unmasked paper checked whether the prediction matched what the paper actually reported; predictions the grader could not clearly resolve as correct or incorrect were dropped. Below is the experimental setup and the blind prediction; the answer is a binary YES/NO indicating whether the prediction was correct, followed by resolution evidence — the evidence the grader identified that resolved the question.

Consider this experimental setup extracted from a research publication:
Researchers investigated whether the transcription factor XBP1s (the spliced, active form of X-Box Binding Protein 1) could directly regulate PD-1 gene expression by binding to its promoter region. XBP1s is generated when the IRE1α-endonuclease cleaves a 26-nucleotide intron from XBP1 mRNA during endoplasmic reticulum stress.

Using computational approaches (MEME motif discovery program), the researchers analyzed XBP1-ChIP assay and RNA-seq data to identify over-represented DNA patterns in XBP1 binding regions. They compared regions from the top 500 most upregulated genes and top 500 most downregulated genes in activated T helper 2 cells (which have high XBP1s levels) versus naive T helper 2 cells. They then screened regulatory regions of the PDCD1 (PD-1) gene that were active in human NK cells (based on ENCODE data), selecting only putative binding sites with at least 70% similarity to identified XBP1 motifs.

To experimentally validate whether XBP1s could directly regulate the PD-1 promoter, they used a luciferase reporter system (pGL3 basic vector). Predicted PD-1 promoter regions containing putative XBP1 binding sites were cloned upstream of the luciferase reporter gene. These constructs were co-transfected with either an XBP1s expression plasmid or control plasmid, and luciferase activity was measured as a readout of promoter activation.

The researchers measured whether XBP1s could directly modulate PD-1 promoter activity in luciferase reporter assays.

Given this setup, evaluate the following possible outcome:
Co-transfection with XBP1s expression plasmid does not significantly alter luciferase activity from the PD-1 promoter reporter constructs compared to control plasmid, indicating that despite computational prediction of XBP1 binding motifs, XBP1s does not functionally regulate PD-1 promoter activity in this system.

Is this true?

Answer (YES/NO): NO